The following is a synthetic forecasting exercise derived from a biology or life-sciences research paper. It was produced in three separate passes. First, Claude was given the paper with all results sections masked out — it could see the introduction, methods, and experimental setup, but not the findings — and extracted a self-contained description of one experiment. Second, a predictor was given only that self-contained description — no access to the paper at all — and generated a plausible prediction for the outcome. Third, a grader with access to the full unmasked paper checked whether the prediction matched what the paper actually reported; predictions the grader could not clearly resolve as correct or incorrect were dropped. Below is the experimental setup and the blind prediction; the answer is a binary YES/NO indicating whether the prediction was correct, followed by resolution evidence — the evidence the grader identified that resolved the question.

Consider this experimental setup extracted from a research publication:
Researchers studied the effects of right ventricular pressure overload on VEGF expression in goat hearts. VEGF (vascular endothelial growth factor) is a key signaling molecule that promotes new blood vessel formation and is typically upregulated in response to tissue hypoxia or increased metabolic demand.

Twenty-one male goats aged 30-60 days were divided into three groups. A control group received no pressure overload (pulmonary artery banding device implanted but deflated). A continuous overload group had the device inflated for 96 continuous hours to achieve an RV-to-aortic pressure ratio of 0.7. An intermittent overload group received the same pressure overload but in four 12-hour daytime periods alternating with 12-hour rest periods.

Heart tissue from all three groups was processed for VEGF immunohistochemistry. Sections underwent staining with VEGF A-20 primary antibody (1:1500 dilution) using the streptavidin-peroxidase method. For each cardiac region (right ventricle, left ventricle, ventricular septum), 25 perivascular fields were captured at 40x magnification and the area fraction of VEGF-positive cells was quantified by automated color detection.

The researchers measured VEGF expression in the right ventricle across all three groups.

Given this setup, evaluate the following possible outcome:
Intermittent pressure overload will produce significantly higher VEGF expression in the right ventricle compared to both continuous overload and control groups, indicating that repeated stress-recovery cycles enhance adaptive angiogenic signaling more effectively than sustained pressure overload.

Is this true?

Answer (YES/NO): YES